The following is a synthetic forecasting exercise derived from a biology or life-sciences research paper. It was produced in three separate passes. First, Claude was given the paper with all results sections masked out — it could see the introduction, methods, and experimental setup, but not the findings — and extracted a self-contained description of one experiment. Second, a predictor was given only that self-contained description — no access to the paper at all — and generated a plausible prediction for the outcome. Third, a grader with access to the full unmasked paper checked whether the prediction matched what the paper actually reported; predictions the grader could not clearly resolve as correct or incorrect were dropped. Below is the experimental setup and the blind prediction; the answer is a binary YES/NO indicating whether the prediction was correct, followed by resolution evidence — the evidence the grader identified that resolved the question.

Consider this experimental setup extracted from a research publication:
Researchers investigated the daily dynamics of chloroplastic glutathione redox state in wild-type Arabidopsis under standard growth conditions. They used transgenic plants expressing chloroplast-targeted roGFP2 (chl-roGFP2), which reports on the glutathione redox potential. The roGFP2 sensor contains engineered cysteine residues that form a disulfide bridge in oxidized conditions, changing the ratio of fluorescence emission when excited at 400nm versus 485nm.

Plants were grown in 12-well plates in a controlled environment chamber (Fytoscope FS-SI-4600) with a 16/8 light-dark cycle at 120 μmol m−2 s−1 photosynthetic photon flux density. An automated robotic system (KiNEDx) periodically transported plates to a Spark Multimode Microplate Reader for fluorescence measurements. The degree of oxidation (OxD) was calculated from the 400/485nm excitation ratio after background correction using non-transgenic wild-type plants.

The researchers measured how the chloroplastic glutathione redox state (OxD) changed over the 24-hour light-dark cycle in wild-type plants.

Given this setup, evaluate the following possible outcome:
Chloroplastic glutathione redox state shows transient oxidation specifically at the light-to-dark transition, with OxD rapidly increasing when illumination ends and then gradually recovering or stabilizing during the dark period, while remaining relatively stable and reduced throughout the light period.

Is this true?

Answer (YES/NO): NO